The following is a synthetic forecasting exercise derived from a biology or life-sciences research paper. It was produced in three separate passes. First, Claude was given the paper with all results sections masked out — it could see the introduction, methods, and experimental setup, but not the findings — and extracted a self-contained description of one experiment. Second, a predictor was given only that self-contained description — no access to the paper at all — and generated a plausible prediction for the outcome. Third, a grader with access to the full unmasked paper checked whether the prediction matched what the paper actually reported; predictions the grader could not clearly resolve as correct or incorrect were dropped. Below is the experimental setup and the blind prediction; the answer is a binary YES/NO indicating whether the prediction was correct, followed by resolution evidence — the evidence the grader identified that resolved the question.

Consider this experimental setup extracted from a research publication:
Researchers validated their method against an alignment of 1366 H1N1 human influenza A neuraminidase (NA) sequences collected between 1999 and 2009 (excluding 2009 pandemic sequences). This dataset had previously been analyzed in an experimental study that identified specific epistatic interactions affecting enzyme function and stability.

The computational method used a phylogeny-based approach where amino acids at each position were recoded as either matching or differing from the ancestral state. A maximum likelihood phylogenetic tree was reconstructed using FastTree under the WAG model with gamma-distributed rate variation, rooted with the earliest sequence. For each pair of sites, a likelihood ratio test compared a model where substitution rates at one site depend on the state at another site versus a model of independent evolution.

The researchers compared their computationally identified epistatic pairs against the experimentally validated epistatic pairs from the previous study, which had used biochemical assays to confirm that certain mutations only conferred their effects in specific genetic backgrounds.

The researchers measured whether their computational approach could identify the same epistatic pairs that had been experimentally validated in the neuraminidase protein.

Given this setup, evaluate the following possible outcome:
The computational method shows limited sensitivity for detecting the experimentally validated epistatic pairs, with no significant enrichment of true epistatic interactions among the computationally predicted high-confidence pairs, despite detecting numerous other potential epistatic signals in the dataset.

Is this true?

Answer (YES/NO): NO